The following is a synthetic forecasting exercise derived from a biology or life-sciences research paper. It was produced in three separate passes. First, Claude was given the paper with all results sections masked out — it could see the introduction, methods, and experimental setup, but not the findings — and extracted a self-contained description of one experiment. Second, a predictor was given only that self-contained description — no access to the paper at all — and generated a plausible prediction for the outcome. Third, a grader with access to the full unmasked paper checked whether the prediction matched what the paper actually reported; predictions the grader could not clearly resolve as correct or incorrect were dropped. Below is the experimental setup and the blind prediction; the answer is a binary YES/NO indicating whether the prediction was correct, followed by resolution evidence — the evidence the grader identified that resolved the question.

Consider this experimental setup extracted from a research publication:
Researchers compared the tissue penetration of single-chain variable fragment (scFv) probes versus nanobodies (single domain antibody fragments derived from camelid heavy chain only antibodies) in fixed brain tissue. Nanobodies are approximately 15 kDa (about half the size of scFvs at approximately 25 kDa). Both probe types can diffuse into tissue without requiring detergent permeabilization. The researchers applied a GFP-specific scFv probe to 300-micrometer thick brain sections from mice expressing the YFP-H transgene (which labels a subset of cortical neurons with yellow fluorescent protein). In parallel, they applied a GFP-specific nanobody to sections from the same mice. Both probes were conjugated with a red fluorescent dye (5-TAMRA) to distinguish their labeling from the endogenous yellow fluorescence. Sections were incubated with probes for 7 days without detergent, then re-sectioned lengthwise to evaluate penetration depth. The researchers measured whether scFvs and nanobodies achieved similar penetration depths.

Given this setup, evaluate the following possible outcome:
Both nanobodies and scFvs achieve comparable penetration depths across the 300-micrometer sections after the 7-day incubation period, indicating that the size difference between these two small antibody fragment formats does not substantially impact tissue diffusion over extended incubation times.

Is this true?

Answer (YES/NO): NO